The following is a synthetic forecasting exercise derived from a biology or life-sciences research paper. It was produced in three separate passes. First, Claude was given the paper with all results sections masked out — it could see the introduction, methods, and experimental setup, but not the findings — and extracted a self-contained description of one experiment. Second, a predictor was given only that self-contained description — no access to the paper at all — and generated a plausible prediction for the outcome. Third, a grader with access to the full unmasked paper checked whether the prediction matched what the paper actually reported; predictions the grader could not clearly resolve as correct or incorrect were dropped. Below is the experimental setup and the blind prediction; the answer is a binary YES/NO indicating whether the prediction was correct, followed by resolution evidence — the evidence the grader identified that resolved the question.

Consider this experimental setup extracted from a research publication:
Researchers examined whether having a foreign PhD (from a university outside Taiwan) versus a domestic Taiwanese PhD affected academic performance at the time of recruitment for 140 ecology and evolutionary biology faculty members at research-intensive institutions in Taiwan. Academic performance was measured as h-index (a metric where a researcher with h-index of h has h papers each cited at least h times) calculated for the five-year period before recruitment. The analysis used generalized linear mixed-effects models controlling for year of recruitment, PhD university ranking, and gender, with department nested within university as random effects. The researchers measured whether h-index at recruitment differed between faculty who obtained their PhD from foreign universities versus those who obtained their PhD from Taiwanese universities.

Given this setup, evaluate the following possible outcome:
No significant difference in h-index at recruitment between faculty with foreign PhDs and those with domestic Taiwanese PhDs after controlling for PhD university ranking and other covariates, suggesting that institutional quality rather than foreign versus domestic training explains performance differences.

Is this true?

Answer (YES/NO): NO